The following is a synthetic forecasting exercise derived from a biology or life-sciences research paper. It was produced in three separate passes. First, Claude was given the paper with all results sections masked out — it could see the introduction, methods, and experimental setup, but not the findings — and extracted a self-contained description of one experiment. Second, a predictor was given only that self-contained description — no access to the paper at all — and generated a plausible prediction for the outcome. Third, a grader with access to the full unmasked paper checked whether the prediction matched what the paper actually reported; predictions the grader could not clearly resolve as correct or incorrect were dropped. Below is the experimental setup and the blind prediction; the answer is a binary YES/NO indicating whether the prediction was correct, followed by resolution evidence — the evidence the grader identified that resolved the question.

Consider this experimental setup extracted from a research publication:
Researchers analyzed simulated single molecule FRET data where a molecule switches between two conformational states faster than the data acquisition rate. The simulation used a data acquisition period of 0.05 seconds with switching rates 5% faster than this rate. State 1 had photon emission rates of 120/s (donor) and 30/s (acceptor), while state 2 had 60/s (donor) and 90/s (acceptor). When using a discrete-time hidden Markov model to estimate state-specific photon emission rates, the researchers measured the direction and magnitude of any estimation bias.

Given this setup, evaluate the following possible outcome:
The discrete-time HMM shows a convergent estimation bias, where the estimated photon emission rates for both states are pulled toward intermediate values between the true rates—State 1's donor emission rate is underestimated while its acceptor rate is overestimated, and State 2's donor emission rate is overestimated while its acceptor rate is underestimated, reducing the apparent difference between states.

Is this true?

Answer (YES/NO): NO